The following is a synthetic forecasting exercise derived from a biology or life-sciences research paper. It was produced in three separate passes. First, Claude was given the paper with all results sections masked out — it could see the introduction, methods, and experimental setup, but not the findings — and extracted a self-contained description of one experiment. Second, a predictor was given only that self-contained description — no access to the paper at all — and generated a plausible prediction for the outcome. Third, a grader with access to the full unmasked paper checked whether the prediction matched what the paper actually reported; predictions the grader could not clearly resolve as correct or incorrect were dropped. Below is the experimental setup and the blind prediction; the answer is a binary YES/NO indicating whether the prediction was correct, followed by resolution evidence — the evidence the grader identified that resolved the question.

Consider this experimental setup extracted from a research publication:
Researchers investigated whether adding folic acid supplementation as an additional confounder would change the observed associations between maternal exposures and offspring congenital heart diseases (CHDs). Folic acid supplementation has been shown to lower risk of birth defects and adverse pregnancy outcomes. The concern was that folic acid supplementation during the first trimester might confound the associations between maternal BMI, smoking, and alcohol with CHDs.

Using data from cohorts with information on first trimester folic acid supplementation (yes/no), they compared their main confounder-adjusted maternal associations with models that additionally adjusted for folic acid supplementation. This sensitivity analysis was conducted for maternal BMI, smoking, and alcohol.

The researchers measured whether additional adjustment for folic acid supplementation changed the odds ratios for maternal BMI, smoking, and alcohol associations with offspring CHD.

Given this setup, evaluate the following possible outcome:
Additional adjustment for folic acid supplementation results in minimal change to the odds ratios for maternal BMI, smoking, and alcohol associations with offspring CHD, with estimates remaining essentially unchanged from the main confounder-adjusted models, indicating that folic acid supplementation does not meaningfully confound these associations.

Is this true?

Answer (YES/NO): YES